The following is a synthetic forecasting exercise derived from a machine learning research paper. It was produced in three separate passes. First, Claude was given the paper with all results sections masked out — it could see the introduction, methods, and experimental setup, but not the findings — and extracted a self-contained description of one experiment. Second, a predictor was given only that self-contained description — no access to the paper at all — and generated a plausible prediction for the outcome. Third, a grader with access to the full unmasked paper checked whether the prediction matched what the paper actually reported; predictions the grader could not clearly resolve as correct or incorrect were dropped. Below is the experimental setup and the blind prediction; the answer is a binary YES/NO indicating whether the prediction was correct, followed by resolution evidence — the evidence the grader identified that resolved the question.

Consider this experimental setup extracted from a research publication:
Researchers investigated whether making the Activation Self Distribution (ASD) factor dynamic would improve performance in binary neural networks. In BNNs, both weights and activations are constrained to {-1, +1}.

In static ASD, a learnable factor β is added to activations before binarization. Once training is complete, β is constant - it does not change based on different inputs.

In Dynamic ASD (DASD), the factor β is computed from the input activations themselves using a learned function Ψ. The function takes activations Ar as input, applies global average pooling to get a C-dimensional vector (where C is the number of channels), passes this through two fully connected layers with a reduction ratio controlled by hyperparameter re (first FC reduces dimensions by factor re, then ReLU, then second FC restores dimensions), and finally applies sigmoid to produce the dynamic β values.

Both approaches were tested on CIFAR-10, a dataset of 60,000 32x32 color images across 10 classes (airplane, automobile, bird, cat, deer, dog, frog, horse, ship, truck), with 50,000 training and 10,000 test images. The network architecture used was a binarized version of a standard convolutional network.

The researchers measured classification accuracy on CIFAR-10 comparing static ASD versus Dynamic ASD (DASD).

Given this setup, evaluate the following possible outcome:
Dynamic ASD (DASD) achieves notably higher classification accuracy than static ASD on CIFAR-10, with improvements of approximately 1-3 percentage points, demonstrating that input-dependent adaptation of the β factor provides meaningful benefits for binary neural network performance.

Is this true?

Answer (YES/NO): NO